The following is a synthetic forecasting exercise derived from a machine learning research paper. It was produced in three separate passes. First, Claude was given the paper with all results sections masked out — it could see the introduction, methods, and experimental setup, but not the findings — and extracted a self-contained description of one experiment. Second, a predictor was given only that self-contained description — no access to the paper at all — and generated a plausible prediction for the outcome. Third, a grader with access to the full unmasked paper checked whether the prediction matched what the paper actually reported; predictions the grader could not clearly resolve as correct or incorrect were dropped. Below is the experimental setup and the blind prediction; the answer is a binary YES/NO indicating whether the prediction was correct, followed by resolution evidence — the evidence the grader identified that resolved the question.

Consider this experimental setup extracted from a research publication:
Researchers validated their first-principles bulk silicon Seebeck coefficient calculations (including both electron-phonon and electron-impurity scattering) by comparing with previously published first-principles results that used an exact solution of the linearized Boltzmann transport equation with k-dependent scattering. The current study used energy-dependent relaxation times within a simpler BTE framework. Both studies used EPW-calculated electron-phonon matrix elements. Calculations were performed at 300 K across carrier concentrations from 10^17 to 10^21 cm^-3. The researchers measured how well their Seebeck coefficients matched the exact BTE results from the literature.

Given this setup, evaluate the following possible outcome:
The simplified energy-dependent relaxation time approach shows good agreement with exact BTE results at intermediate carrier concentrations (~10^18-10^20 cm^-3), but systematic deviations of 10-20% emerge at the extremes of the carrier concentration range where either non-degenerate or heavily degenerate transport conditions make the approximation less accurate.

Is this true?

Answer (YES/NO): NO